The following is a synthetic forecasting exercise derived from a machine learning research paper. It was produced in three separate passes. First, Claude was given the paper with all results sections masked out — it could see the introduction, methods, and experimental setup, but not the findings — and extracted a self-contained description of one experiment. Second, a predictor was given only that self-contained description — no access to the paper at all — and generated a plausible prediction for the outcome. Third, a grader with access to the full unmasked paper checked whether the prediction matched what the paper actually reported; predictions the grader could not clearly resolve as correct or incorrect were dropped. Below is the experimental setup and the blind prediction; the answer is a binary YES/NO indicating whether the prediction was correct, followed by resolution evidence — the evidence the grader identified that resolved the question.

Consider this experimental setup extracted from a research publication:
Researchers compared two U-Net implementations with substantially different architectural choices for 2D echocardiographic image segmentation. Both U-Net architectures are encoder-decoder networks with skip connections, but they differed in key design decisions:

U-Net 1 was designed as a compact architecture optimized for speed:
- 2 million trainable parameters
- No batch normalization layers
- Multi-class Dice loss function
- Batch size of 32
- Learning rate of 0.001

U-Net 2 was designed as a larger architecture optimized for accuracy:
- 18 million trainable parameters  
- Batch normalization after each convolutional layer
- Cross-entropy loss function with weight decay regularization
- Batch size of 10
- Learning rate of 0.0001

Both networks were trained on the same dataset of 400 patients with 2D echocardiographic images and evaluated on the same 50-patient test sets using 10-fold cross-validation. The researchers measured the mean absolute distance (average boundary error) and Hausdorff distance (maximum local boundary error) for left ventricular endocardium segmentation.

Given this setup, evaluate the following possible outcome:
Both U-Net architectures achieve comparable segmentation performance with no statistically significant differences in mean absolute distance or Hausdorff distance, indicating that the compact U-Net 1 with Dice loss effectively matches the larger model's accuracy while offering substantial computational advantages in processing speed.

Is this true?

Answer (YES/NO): NO